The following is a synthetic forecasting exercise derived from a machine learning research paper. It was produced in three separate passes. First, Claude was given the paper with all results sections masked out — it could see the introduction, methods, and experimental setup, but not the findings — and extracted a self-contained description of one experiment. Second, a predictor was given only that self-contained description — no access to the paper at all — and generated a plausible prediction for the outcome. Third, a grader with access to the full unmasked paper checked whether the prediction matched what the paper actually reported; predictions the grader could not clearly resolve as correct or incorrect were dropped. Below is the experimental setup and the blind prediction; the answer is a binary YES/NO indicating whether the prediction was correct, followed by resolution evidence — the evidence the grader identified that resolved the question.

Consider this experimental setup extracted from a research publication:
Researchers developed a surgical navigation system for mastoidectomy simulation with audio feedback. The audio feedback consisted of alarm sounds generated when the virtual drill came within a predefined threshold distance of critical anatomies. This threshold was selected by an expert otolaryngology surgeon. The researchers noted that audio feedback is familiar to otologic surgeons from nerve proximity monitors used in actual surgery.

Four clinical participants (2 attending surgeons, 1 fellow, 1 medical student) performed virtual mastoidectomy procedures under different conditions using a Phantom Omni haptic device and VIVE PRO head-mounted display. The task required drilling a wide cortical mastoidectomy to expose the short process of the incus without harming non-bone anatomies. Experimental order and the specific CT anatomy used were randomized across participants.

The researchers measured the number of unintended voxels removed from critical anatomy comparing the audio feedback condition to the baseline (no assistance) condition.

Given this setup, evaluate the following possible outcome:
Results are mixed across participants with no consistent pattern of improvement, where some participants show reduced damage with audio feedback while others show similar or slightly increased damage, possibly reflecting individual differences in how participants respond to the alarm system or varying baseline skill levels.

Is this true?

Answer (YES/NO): NO